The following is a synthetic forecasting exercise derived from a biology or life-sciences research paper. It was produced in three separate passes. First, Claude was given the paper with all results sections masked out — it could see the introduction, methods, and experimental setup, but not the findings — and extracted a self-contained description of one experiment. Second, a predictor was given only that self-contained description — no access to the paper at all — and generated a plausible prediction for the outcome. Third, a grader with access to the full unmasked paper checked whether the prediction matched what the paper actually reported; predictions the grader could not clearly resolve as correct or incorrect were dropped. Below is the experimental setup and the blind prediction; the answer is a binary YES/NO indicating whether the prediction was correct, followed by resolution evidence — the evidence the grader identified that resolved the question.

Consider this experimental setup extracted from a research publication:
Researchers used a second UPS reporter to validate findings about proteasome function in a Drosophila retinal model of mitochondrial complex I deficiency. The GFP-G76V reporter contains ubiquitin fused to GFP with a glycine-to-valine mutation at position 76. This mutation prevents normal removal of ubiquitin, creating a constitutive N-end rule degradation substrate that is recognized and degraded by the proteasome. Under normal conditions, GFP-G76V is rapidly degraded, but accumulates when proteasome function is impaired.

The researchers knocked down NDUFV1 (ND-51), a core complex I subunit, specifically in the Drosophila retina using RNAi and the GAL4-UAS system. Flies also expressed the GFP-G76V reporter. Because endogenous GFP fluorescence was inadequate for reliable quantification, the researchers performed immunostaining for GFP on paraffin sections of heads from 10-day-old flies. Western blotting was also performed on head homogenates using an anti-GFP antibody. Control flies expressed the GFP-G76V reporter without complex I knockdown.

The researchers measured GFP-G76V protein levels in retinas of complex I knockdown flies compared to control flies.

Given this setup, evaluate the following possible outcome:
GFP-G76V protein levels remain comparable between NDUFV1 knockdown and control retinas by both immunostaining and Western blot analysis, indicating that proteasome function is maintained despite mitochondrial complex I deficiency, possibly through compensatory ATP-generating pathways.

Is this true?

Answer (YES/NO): NO